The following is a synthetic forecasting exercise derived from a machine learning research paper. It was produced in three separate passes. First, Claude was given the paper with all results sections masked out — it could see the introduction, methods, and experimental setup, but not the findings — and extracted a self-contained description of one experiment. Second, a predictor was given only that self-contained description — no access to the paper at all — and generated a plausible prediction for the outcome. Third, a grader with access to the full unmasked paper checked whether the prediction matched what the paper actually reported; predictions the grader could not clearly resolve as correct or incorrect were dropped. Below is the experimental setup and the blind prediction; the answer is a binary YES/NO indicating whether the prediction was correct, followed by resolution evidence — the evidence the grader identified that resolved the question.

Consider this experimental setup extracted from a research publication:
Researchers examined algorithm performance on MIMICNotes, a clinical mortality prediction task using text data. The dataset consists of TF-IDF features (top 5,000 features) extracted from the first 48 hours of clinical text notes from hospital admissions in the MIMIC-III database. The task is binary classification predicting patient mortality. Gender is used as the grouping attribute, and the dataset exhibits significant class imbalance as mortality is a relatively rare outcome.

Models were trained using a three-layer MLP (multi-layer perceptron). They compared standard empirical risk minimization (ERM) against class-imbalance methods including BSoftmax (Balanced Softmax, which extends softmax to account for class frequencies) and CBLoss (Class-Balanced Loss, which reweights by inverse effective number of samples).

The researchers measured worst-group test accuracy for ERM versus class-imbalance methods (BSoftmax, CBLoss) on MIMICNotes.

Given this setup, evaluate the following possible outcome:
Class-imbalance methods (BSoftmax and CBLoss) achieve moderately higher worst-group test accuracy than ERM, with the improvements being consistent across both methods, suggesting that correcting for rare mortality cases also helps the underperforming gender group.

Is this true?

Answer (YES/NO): NO